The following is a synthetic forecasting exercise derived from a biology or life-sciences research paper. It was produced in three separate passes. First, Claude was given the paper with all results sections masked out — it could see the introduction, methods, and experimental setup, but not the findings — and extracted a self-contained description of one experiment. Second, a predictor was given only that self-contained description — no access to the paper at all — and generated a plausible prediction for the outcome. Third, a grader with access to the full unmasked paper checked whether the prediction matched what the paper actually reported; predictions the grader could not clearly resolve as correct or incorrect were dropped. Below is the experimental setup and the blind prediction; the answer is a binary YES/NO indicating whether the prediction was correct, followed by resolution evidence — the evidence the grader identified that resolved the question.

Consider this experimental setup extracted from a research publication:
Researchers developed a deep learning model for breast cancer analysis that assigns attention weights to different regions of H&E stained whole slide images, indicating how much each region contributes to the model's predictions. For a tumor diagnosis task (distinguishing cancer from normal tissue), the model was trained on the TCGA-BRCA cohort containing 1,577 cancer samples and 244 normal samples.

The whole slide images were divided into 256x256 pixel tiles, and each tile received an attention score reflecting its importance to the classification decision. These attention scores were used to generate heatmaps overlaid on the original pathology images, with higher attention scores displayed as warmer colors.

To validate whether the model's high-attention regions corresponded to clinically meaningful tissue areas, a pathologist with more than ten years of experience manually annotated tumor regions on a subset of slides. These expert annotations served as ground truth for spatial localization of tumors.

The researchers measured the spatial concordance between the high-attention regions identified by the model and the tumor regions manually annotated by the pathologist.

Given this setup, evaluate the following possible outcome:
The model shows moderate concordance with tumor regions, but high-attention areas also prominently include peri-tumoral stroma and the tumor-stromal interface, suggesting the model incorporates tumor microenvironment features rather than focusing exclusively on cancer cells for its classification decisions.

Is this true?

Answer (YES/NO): NO